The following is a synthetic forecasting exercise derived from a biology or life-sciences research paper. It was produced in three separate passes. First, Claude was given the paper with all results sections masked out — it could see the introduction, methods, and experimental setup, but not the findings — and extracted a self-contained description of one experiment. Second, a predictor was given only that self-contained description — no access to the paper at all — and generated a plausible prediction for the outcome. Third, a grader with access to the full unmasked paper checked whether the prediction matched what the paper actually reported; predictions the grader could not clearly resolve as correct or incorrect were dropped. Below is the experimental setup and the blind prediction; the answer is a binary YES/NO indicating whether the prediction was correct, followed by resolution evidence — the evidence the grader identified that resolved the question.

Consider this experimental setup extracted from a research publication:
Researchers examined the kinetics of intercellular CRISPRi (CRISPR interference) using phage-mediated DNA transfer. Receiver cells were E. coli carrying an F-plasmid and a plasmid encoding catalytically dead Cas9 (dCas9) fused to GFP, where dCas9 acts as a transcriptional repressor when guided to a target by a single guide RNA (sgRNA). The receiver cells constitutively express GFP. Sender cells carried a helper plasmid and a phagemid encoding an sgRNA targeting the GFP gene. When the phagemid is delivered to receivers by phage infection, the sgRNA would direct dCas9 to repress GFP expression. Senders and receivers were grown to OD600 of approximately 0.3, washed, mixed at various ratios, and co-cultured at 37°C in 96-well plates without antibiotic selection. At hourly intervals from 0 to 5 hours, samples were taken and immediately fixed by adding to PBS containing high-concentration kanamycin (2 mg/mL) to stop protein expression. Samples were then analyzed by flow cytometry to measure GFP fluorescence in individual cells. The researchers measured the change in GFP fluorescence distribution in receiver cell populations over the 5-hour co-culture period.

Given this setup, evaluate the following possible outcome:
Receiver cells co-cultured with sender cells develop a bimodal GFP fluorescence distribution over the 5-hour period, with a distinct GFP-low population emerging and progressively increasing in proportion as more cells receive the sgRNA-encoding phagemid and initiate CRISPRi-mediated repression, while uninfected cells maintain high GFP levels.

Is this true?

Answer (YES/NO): YES